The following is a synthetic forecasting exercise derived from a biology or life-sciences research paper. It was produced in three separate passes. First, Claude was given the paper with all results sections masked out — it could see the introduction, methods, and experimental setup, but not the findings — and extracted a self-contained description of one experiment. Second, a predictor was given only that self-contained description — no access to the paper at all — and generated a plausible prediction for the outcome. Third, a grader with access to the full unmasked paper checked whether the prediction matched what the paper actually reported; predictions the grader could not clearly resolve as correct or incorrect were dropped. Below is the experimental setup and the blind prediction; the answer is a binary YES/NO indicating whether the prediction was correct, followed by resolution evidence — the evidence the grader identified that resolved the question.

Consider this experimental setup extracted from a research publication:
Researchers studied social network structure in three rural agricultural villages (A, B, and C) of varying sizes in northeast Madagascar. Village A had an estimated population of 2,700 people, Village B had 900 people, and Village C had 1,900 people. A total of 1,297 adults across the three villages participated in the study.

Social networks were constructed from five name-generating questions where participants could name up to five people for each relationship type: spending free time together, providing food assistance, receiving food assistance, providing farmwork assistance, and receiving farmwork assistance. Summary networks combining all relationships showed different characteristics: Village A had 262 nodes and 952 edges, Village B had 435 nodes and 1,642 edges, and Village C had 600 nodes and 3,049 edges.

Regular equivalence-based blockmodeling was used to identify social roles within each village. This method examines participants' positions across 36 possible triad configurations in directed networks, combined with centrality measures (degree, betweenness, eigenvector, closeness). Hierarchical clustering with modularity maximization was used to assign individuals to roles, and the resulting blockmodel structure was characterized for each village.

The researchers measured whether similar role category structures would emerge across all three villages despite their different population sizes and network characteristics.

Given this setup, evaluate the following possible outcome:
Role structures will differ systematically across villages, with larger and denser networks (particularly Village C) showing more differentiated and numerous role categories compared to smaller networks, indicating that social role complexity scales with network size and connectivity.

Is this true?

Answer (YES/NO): NO